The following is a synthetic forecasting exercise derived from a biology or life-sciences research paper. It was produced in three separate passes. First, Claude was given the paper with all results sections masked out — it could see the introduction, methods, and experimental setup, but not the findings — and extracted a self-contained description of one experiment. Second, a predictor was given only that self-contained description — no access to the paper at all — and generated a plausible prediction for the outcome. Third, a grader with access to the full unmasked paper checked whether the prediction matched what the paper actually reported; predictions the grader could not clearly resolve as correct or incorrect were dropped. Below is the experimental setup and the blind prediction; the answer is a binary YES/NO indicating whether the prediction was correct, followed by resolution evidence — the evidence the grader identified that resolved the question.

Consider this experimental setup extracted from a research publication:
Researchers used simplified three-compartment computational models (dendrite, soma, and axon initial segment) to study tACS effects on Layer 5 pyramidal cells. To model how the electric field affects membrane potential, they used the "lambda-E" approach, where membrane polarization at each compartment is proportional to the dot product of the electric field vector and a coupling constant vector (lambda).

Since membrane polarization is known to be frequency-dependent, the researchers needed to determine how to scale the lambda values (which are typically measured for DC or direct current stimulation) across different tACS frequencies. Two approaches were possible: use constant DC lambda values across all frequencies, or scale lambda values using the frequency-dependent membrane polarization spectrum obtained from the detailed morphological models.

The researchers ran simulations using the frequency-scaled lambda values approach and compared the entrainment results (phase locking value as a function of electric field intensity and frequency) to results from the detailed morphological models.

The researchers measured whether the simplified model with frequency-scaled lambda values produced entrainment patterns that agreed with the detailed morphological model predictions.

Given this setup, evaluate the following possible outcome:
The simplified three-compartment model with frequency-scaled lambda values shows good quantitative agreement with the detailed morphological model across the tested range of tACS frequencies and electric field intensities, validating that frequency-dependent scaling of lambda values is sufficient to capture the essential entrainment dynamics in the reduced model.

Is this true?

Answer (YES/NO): NO